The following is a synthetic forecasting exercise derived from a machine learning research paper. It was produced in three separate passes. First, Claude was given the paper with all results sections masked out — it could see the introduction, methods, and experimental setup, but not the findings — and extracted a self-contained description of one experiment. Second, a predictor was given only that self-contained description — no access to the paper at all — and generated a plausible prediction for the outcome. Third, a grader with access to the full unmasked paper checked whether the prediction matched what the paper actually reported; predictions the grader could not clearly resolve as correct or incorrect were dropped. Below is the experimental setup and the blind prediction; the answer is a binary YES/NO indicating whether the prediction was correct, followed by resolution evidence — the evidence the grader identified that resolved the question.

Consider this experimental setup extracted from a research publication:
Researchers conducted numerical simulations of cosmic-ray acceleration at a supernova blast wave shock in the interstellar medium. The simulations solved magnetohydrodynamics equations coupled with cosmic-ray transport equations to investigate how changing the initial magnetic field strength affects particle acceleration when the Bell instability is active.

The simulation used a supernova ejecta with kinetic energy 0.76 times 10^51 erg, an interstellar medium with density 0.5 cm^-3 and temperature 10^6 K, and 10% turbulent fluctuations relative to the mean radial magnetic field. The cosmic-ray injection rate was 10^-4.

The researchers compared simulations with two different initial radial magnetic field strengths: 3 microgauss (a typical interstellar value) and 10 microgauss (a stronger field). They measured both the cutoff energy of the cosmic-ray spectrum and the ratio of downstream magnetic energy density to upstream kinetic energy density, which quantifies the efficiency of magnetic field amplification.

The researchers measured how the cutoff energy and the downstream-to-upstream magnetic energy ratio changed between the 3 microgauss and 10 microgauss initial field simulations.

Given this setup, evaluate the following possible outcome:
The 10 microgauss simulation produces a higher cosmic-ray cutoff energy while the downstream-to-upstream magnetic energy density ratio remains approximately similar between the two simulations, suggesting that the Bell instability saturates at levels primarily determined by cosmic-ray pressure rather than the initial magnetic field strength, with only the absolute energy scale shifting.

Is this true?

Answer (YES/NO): NO